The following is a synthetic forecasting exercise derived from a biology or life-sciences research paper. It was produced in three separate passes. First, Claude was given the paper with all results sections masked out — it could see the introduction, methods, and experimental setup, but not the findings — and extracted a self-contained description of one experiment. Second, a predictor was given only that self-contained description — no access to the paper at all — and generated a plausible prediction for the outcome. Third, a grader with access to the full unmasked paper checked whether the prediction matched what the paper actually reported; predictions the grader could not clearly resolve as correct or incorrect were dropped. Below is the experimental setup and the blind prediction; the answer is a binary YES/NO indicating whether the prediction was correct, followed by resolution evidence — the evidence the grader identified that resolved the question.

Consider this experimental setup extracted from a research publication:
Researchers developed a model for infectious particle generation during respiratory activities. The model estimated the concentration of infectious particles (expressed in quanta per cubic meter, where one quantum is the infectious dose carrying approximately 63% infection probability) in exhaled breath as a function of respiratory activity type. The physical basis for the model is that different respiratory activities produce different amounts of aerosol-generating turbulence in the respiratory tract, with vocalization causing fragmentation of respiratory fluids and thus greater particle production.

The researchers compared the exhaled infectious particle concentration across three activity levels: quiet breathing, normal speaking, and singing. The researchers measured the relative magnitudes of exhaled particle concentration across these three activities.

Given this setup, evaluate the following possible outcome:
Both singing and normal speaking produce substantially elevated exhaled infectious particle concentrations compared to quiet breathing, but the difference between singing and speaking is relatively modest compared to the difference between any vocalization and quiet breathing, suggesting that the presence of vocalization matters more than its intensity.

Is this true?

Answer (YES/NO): NO